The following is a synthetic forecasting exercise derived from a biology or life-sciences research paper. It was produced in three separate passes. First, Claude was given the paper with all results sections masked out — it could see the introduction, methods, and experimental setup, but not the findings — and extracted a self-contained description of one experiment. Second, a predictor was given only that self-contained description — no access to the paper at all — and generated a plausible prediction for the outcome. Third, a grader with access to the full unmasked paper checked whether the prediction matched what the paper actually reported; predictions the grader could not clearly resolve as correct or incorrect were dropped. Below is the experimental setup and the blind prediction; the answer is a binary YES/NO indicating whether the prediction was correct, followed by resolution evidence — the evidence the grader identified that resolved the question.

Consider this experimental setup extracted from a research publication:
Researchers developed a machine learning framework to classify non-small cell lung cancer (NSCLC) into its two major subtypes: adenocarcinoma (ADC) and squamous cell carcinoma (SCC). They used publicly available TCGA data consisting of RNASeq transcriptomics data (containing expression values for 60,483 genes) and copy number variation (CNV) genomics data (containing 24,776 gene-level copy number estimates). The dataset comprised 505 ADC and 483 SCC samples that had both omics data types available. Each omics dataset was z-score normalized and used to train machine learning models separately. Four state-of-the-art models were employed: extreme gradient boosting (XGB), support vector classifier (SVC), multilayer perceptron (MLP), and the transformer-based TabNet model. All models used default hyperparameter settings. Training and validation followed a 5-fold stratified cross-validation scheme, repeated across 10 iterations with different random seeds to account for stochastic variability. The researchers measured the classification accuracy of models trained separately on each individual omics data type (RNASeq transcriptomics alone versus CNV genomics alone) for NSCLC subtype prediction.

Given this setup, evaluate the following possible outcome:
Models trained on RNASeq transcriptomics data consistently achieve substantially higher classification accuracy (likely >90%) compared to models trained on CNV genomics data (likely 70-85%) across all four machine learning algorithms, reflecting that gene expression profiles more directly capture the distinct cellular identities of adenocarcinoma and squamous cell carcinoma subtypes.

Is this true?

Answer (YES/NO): NO